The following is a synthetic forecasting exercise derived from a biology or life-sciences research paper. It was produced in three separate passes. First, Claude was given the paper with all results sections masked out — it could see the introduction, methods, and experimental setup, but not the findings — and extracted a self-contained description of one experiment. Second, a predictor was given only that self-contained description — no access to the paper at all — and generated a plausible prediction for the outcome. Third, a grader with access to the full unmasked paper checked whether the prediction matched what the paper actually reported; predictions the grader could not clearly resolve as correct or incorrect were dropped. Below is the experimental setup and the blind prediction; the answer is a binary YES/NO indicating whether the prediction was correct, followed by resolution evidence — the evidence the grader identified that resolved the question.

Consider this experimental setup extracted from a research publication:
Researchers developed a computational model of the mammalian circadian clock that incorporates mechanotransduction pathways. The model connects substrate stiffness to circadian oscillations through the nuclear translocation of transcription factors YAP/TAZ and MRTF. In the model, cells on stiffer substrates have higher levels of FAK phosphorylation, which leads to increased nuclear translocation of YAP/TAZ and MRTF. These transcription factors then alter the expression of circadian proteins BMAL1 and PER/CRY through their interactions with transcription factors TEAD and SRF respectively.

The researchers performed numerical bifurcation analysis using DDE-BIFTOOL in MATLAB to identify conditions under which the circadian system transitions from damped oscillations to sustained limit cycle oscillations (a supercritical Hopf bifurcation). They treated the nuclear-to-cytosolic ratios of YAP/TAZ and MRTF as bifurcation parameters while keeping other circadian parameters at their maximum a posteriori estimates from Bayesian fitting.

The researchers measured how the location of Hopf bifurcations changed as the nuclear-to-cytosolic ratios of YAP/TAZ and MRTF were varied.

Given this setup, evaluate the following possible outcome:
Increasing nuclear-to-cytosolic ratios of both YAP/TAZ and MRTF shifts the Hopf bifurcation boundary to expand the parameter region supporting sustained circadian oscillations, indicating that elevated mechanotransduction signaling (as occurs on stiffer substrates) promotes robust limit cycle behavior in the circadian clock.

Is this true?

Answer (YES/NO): NO